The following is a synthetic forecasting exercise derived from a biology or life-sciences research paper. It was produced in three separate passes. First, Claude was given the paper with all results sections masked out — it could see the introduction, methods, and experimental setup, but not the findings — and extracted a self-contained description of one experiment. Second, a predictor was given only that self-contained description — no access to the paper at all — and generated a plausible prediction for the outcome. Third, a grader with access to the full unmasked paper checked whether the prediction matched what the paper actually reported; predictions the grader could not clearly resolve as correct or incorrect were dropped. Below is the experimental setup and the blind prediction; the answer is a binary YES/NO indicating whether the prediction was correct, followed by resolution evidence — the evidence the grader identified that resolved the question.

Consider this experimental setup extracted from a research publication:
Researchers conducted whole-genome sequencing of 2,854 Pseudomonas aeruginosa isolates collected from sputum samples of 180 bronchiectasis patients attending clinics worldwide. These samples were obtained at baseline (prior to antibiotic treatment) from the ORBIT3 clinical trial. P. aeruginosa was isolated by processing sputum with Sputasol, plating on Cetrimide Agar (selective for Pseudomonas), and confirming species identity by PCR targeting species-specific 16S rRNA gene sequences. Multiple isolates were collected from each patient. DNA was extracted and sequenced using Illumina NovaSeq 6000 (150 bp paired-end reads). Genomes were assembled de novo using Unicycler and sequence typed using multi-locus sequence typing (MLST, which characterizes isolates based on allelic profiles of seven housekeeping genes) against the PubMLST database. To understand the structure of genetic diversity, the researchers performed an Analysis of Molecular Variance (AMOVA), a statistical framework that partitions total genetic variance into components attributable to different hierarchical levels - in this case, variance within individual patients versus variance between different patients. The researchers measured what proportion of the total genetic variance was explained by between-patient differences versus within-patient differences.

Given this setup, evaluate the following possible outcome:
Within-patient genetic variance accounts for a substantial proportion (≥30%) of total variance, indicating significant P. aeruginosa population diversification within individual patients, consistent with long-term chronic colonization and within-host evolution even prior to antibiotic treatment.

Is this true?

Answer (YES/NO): NO